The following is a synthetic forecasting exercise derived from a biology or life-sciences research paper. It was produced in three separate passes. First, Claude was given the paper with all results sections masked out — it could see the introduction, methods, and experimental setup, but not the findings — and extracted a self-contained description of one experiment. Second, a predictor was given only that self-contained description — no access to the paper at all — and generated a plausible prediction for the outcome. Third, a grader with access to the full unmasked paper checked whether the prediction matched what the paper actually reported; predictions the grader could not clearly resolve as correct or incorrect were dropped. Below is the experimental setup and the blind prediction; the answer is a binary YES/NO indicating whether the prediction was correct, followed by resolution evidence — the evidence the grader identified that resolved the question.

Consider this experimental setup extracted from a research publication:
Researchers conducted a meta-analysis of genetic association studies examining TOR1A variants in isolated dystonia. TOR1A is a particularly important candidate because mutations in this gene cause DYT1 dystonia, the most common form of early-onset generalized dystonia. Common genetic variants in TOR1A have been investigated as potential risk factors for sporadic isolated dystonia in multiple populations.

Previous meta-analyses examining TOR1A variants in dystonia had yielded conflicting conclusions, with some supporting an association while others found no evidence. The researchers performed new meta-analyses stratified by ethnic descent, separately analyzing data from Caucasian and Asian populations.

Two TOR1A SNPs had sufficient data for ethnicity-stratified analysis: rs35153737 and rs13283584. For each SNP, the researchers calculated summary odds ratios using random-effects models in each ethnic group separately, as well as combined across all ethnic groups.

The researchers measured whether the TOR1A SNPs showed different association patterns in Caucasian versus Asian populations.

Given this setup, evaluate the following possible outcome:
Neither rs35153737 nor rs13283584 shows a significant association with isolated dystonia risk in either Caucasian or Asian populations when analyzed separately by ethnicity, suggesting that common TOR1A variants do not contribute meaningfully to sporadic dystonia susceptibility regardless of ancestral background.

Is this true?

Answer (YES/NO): NO